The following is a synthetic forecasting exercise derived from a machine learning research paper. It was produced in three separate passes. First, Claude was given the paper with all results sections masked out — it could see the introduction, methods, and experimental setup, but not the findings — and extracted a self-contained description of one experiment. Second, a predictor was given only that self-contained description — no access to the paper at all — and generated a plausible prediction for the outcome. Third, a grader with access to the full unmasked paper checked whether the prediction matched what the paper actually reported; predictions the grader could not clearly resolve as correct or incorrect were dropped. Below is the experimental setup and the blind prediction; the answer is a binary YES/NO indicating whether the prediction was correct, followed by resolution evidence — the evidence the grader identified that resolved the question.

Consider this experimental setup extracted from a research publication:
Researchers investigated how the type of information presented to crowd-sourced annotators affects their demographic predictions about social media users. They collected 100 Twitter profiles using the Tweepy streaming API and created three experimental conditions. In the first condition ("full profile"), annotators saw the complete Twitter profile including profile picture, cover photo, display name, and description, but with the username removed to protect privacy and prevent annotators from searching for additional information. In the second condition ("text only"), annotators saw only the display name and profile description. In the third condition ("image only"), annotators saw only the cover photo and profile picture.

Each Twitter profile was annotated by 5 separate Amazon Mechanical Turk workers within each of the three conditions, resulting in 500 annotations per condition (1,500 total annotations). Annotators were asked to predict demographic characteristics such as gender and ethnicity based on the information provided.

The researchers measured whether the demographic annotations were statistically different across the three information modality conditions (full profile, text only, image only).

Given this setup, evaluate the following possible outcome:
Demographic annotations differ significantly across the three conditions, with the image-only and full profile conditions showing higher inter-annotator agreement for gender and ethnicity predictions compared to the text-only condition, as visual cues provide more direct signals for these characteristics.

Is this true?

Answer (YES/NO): NO